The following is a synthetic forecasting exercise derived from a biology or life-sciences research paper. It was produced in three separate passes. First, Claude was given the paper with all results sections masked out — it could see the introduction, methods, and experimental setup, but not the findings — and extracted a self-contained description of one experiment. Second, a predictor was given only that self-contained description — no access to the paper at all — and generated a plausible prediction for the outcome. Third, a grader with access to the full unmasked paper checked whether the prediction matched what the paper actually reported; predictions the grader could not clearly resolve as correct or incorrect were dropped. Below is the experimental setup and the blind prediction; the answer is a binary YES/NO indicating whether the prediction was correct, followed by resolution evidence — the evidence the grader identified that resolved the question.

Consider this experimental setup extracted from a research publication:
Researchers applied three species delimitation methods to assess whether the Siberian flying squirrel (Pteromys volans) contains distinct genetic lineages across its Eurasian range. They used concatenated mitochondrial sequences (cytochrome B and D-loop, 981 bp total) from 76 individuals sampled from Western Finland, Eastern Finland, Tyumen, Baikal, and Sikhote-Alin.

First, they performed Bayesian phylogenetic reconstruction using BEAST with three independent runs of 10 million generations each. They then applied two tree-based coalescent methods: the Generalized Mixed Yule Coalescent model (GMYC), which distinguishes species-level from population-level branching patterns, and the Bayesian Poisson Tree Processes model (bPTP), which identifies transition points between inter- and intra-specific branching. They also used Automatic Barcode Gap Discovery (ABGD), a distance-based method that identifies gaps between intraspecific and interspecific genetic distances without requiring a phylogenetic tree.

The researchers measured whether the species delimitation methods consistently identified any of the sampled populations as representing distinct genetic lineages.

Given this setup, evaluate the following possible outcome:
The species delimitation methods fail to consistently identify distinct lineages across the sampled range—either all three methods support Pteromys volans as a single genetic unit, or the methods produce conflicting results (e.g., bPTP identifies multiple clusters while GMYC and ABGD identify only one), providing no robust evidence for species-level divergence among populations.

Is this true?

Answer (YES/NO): NO